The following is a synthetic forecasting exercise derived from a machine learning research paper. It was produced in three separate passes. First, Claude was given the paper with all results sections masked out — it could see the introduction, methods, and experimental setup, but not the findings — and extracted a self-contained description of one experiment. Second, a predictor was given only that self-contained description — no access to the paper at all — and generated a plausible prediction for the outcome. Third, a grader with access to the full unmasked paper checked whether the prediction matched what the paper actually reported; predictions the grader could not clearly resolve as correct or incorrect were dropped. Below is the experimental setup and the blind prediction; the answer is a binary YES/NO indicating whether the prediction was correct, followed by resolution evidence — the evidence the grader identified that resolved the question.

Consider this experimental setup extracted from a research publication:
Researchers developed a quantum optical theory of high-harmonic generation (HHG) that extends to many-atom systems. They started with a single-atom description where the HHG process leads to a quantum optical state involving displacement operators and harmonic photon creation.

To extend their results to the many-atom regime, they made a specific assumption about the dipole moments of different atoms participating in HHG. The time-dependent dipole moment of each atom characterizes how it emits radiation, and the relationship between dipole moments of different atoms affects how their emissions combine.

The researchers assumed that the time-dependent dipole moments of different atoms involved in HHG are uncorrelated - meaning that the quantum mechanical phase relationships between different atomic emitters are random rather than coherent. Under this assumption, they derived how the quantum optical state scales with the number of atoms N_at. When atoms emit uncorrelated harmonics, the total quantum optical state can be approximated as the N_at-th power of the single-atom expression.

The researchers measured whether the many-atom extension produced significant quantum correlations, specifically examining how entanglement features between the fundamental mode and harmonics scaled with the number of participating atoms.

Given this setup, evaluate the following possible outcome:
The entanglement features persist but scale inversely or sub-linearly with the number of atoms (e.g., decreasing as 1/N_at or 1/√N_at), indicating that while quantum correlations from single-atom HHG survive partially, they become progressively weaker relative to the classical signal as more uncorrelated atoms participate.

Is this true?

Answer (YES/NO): NO